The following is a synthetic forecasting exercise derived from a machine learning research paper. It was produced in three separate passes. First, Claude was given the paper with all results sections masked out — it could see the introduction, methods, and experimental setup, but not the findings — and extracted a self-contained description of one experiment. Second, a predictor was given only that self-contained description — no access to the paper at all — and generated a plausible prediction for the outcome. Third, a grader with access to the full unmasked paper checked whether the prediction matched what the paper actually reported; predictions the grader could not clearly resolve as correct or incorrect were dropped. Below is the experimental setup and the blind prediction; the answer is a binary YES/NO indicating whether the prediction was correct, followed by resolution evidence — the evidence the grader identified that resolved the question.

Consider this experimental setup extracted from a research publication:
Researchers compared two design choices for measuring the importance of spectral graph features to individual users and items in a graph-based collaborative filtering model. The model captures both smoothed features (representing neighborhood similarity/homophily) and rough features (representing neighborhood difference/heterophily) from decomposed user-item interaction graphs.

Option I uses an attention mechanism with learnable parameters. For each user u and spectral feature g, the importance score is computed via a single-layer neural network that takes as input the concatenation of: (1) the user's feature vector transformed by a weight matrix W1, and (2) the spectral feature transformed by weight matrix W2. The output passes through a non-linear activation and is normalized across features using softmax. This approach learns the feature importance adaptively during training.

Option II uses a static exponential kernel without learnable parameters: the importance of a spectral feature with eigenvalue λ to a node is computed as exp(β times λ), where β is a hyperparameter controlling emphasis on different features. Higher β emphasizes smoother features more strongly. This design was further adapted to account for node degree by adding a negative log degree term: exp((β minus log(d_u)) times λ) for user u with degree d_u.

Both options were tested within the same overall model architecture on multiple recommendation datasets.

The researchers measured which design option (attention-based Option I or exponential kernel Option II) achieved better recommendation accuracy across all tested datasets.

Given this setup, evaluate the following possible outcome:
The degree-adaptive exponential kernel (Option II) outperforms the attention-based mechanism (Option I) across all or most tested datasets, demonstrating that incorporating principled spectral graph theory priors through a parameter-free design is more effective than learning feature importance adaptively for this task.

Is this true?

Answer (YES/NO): YES